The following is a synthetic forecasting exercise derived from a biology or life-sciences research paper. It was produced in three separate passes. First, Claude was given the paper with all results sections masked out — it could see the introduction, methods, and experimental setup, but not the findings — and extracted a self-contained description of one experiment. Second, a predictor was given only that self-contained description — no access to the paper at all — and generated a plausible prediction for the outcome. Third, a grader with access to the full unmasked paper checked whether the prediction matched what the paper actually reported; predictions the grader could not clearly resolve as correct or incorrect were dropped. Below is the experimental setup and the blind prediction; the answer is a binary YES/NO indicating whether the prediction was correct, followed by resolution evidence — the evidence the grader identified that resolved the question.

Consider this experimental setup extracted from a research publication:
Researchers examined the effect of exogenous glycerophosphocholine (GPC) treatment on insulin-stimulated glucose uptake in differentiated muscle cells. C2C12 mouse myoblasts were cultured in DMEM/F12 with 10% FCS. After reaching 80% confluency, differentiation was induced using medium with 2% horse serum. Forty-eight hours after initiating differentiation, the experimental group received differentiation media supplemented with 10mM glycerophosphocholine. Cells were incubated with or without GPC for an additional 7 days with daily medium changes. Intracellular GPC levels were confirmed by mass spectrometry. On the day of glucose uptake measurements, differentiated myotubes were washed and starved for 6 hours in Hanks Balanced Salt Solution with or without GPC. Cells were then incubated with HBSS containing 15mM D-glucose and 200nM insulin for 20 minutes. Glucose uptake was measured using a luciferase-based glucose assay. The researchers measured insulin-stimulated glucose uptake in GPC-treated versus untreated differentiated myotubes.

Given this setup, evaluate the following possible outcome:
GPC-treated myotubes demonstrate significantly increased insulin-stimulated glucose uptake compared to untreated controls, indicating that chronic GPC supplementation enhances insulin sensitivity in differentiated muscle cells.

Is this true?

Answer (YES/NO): NO